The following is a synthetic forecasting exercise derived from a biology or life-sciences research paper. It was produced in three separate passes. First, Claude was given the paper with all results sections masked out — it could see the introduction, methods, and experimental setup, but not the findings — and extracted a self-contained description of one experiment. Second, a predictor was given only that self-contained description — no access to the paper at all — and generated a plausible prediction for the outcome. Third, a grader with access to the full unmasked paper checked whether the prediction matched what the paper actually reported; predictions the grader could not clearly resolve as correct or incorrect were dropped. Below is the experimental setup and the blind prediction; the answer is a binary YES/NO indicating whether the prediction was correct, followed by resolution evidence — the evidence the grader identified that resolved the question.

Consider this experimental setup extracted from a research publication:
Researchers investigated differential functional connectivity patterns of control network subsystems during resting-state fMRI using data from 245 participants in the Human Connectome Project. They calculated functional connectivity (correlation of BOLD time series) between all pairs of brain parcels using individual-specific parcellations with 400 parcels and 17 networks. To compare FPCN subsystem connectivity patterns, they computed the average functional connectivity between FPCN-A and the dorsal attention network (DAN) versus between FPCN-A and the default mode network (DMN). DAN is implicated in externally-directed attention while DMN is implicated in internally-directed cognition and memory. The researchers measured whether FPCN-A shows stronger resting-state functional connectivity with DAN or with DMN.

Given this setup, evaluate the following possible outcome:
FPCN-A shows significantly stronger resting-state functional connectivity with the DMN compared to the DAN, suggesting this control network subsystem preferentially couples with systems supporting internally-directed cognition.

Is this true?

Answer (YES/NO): NO